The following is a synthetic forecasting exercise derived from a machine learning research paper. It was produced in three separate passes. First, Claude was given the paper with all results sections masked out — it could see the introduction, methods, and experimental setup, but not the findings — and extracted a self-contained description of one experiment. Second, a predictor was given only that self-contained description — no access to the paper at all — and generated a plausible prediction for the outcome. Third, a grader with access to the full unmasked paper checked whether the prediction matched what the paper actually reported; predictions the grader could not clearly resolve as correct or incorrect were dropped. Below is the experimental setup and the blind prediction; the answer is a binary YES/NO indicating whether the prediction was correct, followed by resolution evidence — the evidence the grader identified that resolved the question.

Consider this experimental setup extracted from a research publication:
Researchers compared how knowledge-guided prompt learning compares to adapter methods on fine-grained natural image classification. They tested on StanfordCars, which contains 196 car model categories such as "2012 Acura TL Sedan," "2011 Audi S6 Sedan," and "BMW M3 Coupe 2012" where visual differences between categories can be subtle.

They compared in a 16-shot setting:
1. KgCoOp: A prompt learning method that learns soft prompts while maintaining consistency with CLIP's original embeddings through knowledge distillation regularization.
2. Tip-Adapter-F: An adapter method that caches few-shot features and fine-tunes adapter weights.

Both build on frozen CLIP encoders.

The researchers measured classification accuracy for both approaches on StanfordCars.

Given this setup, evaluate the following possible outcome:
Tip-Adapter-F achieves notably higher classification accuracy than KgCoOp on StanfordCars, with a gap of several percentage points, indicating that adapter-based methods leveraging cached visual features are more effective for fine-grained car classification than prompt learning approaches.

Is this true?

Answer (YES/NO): NO